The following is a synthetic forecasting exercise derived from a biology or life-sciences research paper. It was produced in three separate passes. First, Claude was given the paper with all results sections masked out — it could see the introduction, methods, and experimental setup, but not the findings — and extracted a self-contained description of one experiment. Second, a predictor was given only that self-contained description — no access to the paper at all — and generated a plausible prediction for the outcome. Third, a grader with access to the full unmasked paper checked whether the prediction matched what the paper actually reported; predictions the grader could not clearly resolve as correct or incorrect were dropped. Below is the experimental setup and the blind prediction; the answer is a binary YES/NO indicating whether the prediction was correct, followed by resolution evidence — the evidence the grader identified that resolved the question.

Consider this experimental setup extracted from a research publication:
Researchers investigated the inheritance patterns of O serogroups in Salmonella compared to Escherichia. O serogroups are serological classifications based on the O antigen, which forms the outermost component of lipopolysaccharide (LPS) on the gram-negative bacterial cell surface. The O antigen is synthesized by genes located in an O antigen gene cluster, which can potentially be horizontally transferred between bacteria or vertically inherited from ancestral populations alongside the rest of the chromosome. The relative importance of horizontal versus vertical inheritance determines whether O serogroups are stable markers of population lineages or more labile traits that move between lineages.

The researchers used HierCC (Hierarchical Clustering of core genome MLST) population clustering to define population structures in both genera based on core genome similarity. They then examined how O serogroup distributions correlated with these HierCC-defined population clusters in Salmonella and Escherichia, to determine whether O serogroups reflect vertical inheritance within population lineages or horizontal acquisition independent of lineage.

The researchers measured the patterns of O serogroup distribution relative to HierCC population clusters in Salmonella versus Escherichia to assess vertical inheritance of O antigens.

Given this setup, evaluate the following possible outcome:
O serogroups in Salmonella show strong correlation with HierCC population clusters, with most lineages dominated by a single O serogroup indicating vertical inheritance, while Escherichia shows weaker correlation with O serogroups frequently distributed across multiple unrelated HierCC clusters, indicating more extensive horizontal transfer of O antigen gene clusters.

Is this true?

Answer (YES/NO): YES